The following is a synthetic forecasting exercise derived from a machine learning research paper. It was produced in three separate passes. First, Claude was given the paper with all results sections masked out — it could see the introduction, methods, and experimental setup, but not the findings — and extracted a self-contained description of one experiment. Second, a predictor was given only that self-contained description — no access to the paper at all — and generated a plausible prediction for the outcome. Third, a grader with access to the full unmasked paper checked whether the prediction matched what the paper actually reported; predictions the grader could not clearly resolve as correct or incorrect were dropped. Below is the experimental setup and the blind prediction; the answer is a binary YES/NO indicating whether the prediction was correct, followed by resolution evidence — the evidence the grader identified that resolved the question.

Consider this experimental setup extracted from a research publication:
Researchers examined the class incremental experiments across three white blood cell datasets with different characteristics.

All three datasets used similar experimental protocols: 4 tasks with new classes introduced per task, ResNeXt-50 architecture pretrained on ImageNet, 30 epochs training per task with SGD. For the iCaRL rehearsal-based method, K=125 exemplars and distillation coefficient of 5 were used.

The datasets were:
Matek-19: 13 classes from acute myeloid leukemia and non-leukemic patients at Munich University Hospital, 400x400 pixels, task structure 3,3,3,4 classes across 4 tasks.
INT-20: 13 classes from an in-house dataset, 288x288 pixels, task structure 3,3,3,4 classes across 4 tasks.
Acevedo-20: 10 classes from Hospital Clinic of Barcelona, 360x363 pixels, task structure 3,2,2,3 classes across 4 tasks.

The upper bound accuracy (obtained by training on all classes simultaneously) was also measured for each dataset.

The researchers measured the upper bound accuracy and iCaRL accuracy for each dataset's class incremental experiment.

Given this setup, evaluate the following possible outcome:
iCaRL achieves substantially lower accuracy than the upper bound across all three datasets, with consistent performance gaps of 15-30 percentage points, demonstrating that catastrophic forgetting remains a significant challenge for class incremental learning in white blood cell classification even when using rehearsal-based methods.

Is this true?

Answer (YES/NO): YES